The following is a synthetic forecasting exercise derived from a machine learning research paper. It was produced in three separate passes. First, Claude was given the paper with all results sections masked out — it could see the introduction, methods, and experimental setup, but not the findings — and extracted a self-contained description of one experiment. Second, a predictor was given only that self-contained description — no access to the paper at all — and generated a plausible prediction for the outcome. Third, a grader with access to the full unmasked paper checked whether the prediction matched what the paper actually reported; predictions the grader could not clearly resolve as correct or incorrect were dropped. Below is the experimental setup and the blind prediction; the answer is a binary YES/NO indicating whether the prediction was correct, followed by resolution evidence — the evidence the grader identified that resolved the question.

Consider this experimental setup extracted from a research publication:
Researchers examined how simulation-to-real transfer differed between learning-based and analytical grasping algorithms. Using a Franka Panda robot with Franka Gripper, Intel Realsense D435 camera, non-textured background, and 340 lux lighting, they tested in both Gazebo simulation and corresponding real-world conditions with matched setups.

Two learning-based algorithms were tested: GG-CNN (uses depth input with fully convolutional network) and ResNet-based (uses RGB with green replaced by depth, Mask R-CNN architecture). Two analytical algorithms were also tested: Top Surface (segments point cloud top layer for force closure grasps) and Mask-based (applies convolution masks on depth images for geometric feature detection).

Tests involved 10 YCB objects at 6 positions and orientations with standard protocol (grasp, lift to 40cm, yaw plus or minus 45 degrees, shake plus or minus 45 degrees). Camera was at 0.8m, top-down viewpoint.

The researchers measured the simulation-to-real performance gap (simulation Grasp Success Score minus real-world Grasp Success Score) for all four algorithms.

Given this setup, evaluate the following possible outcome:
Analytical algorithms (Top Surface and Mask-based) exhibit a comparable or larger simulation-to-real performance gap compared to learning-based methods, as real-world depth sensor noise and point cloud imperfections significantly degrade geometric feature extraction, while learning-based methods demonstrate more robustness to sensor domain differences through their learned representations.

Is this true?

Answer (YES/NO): NO